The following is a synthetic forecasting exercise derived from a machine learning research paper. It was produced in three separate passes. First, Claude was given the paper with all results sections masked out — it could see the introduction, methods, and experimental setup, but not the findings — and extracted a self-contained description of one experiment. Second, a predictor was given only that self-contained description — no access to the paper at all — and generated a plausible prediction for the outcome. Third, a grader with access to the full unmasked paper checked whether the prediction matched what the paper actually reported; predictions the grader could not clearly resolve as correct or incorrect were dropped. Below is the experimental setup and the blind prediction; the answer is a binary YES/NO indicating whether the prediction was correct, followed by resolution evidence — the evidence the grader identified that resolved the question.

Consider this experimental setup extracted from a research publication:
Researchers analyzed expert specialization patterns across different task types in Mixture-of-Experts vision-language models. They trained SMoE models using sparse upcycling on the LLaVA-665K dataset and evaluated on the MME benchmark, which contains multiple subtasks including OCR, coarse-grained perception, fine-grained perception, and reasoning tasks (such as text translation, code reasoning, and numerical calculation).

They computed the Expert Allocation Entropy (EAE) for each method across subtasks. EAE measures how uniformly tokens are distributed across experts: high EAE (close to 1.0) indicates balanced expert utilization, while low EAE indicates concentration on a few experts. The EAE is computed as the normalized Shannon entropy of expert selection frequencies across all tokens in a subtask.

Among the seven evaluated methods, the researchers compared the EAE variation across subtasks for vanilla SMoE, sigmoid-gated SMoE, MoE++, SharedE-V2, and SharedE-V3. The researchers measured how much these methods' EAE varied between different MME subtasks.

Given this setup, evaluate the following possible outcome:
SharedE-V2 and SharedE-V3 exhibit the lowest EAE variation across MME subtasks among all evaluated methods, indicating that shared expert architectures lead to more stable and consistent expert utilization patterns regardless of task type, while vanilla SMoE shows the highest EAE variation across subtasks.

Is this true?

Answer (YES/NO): NO